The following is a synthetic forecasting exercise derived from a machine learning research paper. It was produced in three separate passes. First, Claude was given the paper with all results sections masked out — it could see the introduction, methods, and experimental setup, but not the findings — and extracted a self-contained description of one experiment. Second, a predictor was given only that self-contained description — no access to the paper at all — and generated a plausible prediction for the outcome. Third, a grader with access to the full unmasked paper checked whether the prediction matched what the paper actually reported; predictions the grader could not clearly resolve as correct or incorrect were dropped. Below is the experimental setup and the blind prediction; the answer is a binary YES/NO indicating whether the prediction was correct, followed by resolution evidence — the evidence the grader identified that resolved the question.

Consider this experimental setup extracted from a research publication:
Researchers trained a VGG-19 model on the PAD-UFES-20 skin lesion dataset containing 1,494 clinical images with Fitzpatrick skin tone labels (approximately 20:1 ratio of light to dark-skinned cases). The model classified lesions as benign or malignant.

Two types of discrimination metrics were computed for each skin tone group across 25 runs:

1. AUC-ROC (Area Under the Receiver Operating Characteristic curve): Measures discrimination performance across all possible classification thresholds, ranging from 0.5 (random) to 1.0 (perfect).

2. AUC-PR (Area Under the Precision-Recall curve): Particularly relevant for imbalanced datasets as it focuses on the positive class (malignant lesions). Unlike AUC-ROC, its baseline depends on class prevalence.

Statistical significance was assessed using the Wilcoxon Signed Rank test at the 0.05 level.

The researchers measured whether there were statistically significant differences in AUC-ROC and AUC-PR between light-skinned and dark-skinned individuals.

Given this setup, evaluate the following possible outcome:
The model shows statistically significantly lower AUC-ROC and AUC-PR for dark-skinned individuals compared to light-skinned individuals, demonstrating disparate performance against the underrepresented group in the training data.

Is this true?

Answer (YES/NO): NO